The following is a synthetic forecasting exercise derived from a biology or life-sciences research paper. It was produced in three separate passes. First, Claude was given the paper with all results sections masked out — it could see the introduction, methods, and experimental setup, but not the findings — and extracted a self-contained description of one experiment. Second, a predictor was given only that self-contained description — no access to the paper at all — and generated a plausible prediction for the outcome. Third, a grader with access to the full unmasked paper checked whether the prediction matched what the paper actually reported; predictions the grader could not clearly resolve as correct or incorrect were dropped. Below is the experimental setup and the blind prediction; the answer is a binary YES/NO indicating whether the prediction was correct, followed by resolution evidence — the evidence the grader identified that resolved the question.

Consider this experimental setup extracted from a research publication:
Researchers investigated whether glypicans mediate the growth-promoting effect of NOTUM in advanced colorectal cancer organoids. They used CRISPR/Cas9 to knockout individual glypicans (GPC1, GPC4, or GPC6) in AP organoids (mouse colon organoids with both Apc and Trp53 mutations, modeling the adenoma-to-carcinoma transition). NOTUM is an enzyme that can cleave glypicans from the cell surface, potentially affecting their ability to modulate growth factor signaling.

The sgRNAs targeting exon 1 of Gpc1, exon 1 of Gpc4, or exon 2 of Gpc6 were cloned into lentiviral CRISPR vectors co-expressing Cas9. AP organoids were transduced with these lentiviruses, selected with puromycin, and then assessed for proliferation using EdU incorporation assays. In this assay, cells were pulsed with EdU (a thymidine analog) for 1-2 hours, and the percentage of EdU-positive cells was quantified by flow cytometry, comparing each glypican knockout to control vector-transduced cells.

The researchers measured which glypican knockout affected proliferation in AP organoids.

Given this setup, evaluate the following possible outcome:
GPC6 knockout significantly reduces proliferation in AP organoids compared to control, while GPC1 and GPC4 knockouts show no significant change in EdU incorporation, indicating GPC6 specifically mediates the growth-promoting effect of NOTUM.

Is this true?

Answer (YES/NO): NO